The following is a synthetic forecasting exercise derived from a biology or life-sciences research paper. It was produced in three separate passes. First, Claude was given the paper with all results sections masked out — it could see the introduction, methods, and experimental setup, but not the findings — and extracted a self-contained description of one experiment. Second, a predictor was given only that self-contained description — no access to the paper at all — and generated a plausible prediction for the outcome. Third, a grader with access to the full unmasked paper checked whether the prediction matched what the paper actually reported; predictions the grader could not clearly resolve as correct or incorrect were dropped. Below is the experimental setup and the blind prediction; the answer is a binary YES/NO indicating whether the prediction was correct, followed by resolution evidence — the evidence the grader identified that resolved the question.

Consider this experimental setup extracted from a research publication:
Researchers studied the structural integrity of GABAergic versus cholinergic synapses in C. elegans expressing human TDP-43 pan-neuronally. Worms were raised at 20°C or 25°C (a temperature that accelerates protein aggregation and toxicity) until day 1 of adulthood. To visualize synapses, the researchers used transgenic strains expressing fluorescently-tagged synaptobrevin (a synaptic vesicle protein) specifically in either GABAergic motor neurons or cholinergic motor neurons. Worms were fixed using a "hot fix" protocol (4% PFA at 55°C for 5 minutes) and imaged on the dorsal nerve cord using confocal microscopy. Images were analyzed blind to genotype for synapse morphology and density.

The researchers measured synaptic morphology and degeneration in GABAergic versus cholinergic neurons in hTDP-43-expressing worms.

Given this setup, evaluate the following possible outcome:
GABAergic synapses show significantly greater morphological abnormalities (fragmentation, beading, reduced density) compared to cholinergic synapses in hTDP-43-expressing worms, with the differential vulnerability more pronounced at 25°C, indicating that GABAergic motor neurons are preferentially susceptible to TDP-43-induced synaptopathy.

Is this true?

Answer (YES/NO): YES